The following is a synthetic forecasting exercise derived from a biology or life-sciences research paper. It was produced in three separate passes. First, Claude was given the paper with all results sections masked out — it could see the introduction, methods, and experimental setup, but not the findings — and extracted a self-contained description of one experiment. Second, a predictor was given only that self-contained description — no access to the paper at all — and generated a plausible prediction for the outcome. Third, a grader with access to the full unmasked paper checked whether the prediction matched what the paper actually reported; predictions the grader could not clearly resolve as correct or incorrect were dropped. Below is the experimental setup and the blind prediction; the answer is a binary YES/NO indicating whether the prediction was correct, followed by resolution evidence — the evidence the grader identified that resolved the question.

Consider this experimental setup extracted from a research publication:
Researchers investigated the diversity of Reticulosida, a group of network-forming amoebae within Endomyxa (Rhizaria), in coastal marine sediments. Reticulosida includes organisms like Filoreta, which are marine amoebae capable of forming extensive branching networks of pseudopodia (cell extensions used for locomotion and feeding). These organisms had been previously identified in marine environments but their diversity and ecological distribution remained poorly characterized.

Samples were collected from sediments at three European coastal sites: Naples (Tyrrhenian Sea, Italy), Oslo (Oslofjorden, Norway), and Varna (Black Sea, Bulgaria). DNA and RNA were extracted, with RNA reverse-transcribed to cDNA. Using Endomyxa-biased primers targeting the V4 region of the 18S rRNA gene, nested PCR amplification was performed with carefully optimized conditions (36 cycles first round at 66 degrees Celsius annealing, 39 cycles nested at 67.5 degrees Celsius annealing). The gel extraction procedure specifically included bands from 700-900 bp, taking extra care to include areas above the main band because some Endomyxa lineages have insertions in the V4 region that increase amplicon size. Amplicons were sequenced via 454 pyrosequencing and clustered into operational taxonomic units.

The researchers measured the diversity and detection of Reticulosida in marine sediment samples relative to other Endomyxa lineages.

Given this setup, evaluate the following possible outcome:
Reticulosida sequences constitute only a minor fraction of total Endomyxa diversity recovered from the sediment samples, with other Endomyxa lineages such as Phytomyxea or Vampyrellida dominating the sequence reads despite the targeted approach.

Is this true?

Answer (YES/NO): YES